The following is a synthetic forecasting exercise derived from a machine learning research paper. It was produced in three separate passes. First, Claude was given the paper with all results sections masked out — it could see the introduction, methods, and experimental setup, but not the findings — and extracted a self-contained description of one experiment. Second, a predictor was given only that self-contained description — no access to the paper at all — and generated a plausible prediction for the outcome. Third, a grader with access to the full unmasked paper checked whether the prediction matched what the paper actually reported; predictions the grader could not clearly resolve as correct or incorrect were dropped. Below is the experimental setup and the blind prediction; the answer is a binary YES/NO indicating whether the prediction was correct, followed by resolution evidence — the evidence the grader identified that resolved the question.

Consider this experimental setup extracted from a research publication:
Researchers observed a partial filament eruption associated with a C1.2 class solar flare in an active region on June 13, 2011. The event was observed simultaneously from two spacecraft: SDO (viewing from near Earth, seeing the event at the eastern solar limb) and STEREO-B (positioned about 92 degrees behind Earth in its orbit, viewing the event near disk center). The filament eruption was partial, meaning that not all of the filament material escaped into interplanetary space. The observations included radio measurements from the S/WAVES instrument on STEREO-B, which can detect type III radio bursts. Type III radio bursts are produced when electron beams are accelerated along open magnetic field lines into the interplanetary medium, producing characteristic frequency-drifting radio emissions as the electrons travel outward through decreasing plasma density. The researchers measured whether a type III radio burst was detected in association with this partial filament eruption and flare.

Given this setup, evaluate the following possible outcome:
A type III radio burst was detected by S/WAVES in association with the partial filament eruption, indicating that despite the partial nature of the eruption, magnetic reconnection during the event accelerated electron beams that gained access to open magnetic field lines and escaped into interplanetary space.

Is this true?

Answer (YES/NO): YES